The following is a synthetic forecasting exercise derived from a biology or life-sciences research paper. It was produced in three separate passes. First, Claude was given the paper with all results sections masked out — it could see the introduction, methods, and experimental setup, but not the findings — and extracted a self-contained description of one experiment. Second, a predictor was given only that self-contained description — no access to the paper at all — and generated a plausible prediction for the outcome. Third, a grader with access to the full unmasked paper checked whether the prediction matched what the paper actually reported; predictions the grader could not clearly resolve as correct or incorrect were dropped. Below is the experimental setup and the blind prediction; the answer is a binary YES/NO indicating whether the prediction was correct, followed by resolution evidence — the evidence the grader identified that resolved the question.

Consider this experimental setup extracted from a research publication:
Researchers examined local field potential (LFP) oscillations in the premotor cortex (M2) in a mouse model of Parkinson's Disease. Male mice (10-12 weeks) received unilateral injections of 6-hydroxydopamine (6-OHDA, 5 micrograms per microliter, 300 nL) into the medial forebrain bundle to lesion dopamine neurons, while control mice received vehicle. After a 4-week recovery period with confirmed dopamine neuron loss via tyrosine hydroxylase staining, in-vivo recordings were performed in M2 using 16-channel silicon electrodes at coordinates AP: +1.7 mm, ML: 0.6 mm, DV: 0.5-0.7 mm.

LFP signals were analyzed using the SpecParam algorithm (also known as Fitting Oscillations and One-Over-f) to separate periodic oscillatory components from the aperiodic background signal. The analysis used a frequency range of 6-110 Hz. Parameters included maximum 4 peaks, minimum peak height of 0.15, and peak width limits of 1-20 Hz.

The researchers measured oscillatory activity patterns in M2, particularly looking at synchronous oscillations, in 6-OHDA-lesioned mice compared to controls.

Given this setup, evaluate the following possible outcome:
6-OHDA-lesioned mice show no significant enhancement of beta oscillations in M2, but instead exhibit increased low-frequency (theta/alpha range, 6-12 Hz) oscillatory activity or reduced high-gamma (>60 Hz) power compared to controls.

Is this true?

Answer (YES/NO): NO